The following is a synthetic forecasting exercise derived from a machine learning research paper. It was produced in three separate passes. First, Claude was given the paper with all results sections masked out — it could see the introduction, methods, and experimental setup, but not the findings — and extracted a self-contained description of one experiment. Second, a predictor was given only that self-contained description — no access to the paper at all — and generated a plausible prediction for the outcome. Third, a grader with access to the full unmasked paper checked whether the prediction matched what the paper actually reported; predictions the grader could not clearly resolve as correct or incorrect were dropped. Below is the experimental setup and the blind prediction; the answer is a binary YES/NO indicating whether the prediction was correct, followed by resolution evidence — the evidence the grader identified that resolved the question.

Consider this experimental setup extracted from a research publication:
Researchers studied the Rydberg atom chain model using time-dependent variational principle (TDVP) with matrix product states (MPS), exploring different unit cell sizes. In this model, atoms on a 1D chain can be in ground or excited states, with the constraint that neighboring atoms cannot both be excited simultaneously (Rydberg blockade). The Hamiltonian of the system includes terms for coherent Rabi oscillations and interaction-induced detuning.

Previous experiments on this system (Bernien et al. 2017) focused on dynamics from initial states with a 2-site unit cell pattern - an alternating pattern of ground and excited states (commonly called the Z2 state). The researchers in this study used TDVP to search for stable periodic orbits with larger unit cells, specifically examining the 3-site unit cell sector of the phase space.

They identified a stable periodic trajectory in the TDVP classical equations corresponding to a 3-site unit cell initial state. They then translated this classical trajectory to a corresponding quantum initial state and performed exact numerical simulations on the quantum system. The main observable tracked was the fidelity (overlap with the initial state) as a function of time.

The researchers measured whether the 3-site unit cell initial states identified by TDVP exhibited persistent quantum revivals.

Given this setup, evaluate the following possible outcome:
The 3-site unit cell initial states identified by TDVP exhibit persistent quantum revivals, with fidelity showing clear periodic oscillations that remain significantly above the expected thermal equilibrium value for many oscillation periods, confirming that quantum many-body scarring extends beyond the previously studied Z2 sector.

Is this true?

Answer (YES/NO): YES